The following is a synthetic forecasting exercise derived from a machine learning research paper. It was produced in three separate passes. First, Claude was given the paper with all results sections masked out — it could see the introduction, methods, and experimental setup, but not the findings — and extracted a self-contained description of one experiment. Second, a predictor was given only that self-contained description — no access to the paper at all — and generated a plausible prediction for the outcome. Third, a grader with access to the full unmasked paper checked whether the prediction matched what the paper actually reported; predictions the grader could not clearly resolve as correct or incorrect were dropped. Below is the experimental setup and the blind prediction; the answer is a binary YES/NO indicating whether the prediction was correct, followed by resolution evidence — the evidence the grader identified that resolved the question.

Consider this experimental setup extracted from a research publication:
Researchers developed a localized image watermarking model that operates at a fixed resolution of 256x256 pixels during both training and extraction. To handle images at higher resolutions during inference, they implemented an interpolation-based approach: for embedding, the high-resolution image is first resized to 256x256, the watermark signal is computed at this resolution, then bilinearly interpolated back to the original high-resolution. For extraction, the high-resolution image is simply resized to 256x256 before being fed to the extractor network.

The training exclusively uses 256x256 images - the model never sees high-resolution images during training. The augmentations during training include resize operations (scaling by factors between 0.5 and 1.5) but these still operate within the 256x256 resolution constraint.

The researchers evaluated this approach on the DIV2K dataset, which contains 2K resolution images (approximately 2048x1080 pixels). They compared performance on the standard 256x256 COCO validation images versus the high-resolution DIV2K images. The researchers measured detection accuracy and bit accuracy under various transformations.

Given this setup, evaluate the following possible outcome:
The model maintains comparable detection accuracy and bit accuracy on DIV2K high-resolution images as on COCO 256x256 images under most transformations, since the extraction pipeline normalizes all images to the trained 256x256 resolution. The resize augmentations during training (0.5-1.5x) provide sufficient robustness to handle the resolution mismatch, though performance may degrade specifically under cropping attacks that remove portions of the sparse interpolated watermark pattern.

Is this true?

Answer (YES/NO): NO